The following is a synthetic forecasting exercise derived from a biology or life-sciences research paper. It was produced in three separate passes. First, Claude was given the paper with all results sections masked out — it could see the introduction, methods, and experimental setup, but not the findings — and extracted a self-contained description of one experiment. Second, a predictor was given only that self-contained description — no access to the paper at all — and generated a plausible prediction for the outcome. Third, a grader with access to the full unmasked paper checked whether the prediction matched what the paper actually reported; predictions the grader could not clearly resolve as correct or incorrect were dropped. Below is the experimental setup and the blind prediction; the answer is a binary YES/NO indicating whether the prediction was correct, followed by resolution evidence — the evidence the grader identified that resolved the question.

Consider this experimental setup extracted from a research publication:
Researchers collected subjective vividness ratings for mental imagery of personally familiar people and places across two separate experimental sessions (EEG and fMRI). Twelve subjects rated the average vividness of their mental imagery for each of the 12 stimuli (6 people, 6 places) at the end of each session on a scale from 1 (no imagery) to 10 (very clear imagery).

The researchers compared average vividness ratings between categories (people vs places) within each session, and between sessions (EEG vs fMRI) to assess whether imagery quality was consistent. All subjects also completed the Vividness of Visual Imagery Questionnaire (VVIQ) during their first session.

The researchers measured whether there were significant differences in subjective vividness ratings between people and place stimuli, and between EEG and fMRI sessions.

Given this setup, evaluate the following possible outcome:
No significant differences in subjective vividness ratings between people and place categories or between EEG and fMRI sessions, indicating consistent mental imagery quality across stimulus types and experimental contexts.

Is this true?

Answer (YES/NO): YES